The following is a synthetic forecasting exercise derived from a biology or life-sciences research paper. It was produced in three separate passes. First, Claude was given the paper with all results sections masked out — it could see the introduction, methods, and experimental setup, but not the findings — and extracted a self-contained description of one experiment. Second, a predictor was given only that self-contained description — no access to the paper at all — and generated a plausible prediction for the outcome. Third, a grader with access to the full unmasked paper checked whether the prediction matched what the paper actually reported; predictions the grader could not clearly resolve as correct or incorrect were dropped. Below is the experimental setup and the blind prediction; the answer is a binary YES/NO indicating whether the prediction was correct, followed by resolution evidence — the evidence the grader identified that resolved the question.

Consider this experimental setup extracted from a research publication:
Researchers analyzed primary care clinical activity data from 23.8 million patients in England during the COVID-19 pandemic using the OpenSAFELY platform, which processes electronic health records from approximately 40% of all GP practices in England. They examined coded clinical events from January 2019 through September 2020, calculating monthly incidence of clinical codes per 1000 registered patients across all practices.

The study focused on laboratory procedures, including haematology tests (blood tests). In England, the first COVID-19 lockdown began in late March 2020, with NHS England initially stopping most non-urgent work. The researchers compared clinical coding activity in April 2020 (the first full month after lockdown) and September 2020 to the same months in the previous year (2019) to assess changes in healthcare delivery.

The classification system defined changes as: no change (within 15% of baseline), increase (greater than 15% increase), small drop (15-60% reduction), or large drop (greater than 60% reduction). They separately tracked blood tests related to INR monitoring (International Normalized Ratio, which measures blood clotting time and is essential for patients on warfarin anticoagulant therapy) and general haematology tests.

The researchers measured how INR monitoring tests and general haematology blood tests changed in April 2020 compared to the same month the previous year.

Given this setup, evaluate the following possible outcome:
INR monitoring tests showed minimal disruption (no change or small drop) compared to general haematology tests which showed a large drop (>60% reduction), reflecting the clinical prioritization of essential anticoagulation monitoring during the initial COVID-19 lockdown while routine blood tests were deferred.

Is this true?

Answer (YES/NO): YES